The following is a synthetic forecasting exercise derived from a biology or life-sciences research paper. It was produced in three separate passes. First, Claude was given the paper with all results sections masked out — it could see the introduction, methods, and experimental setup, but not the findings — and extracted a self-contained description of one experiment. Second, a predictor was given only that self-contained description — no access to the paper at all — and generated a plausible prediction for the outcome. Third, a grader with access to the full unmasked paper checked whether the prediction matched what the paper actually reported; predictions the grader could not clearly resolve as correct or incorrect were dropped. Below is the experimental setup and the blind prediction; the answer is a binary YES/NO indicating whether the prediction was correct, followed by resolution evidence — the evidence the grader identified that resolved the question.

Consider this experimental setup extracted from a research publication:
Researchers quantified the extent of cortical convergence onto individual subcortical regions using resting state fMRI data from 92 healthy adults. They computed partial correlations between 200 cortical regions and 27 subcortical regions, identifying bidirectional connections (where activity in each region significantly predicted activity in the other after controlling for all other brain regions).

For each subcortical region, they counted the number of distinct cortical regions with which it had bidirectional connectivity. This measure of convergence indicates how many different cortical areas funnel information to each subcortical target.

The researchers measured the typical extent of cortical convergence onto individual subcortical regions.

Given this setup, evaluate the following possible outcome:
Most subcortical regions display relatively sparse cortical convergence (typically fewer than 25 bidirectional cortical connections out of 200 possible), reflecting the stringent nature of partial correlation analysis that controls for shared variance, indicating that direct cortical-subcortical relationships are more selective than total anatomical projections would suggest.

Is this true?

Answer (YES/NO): YES